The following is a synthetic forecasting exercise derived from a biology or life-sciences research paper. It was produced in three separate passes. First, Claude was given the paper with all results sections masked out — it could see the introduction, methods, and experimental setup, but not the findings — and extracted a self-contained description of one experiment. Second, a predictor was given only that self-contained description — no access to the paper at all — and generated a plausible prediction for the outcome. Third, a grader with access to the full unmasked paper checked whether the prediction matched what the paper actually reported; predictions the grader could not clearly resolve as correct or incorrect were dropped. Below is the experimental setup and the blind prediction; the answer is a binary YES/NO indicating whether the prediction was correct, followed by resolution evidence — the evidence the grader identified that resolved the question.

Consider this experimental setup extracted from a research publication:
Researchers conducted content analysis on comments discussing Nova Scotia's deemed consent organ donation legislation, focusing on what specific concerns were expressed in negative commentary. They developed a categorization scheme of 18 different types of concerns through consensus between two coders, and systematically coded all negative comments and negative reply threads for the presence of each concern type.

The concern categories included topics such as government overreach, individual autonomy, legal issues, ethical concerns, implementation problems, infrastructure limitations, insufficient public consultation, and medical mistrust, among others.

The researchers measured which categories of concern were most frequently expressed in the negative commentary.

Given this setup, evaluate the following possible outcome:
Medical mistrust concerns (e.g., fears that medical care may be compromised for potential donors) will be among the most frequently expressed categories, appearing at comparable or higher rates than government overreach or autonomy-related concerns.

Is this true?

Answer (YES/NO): NO